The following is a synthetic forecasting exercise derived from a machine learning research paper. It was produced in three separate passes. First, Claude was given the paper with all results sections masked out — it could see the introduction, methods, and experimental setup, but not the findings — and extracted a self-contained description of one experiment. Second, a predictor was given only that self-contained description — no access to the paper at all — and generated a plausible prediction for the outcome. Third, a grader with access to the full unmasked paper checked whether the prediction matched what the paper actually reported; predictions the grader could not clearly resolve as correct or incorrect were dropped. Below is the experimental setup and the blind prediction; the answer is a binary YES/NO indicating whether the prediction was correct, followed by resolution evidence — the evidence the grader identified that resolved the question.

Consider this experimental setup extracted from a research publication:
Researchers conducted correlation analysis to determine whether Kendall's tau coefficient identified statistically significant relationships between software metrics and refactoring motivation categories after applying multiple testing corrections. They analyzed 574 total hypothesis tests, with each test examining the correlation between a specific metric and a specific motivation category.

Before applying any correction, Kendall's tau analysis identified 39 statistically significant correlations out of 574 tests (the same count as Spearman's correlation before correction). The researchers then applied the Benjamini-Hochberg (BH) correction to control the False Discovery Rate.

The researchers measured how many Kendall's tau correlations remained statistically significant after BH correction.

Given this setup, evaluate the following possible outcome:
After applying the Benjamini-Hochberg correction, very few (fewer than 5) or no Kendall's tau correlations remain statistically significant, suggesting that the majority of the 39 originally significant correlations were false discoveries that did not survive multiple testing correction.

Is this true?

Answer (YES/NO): YES